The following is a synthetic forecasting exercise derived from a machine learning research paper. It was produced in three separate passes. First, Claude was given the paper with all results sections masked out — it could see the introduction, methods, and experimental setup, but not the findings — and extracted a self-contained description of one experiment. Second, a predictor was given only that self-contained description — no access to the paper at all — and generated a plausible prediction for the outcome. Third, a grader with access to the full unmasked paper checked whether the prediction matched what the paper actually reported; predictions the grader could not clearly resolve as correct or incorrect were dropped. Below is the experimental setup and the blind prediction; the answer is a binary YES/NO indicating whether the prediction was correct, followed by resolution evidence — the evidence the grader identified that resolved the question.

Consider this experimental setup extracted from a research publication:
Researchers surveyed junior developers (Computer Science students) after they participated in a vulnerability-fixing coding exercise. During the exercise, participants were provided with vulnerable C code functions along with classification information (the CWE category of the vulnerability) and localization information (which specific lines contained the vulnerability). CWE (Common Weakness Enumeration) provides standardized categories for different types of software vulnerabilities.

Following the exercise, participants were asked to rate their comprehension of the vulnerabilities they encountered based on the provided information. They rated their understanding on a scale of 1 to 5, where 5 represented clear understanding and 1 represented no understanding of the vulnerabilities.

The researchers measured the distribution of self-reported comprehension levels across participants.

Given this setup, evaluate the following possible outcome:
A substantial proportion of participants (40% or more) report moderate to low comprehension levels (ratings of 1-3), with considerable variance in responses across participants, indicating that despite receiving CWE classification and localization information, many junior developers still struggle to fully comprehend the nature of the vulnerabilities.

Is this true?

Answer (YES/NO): YES